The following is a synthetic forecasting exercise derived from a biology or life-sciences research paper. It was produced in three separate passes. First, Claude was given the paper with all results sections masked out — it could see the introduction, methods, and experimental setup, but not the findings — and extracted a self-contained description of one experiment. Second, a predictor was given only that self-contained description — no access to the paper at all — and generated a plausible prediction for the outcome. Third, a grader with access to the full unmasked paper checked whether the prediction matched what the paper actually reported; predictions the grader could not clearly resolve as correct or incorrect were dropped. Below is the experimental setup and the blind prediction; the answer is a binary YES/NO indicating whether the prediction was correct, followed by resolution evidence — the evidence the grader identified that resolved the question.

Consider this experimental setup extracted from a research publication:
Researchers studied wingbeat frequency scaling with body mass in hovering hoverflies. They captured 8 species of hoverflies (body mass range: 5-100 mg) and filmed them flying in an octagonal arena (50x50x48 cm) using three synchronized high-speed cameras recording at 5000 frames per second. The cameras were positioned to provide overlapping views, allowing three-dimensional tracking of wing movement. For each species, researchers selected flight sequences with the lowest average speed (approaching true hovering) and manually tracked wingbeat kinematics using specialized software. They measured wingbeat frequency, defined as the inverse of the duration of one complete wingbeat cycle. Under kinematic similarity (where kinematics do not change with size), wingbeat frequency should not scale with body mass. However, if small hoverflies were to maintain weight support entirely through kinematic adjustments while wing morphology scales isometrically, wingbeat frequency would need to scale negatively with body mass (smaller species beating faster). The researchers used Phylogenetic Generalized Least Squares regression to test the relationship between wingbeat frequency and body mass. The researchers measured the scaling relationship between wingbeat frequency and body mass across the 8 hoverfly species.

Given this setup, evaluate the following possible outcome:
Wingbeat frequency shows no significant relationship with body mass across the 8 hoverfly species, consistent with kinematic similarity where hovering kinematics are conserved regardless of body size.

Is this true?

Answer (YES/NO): YES